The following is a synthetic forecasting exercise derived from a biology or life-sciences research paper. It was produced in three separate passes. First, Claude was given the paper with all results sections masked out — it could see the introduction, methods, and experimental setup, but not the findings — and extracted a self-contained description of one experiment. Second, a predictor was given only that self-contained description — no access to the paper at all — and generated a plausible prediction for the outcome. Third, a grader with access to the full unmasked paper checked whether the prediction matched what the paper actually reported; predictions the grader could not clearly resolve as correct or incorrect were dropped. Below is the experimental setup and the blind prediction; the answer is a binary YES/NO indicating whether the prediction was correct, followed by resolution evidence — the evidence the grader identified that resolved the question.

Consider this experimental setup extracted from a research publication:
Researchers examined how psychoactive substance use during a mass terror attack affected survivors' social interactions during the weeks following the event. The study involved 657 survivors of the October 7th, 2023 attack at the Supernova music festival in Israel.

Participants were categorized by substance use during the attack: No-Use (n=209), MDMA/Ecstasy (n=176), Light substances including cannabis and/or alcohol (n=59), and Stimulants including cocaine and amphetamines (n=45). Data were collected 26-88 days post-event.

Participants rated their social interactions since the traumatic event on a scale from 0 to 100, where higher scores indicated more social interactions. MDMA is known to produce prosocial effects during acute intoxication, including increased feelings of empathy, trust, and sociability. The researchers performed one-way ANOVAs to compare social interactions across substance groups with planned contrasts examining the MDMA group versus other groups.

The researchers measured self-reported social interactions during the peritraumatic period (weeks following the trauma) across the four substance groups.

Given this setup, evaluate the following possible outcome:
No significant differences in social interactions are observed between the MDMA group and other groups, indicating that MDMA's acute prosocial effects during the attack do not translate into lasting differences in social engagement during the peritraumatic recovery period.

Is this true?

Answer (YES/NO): NO